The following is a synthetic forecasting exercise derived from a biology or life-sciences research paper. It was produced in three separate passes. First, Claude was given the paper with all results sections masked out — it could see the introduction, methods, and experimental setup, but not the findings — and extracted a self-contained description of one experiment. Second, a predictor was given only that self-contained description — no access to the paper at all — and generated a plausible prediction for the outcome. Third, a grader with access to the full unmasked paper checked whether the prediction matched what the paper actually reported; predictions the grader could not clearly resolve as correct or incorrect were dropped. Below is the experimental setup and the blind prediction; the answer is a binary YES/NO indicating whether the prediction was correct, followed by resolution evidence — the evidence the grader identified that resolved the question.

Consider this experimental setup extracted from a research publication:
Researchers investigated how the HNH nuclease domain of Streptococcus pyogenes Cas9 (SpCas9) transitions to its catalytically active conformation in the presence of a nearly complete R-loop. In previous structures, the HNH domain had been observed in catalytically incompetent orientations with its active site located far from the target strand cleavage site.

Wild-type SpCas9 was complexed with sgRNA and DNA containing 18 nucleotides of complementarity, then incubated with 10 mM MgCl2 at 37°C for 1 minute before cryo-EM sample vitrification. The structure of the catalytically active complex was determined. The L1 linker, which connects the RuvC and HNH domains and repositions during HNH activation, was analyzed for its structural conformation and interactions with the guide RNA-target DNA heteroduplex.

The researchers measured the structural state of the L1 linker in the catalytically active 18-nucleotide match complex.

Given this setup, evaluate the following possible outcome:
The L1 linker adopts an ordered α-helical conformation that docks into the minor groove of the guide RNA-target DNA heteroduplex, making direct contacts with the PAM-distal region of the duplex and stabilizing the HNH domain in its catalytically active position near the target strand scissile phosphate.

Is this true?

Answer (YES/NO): YES